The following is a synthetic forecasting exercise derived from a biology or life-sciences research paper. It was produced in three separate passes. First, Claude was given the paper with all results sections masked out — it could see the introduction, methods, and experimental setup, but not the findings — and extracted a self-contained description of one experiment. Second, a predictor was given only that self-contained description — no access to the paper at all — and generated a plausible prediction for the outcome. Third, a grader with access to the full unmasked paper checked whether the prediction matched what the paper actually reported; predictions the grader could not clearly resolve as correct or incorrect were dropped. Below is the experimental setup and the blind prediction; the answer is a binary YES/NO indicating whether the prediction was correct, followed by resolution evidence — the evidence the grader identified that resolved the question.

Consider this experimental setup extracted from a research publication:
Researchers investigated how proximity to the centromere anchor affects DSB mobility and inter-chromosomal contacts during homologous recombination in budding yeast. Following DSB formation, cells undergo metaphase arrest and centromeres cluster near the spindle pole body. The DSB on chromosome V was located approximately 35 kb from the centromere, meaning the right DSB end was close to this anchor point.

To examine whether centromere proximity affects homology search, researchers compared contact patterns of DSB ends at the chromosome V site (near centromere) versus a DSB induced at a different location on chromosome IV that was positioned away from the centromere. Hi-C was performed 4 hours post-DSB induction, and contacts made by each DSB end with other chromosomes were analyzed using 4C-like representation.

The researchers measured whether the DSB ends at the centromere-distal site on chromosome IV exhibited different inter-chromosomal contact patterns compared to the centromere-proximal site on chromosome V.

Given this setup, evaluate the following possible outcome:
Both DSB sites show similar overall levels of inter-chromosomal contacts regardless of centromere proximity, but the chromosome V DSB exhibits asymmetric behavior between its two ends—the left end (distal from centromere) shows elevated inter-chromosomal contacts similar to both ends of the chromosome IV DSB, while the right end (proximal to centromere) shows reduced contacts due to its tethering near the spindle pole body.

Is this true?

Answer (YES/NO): NO